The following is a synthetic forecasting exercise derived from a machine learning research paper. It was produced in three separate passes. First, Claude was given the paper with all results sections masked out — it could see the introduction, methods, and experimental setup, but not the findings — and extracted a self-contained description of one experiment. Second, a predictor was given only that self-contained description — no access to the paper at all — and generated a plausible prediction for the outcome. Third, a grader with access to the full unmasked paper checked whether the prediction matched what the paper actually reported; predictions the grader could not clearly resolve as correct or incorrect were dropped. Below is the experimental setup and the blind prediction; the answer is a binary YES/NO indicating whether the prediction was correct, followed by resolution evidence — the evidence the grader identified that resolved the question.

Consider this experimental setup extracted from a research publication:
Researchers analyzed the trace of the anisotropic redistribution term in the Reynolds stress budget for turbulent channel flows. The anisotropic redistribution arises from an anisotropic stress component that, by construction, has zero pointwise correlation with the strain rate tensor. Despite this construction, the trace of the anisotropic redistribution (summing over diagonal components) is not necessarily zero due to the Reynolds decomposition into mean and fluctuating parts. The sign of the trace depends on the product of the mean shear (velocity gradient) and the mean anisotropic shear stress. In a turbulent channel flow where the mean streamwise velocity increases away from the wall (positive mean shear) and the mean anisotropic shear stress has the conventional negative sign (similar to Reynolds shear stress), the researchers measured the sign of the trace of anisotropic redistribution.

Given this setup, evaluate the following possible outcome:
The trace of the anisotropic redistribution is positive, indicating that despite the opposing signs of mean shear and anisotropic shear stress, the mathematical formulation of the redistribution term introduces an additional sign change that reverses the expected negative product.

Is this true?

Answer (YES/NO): YES